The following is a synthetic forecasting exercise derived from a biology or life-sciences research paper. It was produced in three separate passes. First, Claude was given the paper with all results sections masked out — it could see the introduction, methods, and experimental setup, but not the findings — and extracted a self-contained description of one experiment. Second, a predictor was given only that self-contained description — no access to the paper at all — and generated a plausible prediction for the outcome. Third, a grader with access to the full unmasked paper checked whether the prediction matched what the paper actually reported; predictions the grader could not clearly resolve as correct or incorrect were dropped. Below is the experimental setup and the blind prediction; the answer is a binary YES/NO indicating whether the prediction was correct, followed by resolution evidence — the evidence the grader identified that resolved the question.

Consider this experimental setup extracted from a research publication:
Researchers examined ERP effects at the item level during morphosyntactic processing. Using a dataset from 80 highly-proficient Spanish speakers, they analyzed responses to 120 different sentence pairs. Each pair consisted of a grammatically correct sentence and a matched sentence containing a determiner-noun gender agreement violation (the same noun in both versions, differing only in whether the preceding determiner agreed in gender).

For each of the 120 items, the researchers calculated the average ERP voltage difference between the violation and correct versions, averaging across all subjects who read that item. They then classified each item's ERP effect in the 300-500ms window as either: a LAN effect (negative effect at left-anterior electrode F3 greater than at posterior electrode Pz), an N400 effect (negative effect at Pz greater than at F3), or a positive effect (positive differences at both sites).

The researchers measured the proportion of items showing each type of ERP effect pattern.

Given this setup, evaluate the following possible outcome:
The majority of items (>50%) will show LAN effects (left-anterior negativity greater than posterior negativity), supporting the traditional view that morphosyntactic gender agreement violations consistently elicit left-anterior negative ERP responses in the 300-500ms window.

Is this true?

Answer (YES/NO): NO